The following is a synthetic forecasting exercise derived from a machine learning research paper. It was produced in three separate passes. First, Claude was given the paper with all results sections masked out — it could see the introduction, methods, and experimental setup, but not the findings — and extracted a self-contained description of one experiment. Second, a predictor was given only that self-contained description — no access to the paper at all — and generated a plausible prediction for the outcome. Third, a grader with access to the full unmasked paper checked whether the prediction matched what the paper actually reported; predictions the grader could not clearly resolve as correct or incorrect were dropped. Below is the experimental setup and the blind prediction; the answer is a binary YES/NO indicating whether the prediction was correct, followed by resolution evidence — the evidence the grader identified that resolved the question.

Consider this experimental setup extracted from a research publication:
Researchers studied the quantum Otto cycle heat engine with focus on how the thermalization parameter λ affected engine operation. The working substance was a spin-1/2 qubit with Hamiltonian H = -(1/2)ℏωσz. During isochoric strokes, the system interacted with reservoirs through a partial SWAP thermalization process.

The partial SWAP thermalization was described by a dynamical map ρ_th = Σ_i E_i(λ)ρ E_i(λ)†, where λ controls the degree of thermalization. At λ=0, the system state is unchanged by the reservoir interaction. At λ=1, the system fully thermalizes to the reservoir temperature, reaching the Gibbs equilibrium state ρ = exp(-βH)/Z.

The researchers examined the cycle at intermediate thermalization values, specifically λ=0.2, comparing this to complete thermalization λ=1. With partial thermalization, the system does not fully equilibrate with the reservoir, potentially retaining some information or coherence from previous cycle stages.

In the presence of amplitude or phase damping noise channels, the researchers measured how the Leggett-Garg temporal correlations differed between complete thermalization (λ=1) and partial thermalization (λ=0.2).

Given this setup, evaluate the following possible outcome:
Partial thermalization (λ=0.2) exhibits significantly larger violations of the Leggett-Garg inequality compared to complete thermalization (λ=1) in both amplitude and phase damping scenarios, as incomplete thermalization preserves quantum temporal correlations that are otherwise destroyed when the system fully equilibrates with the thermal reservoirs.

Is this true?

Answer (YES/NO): YES